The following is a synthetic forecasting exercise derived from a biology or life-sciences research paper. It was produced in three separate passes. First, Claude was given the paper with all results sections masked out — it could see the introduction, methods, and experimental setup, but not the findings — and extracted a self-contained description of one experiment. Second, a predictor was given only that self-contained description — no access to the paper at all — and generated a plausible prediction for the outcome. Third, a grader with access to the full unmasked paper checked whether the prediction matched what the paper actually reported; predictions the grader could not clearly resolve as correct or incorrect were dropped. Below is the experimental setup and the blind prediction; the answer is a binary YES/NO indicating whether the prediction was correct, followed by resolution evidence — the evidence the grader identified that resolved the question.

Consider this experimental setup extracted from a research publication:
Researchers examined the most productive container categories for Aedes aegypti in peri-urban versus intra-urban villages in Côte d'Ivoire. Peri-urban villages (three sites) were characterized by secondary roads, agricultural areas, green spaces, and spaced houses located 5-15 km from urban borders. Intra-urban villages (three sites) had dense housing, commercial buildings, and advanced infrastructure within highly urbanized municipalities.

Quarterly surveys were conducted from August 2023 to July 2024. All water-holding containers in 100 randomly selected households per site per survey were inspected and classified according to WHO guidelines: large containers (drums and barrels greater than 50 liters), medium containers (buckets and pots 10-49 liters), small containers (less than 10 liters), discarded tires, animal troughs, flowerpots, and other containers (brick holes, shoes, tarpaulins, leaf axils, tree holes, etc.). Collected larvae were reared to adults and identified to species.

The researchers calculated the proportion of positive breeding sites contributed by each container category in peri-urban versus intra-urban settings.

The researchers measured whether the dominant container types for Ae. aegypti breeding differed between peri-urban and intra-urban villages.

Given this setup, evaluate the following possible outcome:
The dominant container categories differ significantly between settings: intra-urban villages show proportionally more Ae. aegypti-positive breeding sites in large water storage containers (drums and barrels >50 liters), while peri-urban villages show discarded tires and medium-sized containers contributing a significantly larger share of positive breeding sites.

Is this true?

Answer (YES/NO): NO